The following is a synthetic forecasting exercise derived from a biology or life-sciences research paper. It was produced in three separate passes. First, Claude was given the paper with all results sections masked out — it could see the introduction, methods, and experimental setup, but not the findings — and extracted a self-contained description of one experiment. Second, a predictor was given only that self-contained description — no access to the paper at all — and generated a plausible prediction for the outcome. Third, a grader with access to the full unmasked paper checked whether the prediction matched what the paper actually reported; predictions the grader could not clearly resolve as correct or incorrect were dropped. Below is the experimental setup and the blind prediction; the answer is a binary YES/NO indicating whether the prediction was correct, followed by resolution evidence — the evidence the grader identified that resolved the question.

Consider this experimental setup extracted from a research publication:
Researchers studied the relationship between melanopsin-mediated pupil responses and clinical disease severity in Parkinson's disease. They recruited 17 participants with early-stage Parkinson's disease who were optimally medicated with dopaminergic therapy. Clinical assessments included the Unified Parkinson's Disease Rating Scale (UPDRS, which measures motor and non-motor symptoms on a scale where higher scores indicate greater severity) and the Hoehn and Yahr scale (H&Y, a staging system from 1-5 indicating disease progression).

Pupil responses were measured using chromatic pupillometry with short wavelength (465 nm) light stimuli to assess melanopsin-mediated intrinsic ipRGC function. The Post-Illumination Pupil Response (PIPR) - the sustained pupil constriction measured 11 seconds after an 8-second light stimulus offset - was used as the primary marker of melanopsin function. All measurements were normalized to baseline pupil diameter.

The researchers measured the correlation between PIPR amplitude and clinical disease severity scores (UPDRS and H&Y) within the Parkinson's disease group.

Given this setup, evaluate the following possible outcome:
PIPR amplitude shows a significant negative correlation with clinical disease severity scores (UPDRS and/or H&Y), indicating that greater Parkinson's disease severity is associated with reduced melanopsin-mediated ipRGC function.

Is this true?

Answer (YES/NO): NO